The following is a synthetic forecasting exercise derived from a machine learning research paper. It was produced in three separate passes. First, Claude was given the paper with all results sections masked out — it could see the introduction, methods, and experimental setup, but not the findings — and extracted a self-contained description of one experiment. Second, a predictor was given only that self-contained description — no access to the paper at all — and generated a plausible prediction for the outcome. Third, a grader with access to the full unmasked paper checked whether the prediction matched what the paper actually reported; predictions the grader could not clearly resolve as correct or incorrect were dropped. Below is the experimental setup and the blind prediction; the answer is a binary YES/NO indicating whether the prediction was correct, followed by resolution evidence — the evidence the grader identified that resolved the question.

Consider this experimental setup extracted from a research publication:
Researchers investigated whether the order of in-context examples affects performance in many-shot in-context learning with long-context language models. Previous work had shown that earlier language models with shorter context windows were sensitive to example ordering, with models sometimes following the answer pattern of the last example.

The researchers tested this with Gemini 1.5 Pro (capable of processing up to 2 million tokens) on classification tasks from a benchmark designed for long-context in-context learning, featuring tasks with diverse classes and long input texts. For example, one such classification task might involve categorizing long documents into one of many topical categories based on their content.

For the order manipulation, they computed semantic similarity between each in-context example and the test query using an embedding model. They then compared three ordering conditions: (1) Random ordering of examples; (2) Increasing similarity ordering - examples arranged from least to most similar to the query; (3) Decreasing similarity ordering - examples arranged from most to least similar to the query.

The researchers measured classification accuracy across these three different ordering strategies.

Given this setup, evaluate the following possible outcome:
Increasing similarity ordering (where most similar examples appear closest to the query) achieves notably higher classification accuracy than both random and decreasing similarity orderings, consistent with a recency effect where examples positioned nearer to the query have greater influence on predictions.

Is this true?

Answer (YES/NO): NO